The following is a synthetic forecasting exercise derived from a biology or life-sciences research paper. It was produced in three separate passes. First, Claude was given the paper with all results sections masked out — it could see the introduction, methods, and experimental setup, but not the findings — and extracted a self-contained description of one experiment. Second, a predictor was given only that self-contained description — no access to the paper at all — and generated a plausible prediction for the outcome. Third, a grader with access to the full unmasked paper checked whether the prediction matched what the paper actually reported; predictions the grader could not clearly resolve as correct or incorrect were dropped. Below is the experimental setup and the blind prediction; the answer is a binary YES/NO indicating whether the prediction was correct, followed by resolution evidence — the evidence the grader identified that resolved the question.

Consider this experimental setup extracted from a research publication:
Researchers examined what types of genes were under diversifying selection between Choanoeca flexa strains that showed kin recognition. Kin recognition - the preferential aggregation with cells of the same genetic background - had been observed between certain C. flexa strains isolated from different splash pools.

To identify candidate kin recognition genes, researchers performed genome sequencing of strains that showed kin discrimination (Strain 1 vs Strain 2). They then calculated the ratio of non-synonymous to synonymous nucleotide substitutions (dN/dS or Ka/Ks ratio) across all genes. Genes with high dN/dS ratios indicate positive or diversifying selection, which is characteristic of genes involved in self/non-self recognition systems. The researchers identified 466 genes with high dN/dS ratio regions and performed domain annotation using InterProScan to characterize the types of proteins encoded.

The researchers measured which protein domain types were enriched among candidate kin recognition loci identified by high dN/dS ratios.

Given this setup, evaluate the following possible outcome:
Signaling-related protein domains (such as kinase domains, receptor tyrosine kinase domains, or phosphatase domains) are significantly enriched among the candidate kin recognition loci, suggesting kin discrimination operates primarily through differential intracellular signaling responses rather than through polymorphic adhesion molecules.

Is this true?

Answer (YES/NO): NO